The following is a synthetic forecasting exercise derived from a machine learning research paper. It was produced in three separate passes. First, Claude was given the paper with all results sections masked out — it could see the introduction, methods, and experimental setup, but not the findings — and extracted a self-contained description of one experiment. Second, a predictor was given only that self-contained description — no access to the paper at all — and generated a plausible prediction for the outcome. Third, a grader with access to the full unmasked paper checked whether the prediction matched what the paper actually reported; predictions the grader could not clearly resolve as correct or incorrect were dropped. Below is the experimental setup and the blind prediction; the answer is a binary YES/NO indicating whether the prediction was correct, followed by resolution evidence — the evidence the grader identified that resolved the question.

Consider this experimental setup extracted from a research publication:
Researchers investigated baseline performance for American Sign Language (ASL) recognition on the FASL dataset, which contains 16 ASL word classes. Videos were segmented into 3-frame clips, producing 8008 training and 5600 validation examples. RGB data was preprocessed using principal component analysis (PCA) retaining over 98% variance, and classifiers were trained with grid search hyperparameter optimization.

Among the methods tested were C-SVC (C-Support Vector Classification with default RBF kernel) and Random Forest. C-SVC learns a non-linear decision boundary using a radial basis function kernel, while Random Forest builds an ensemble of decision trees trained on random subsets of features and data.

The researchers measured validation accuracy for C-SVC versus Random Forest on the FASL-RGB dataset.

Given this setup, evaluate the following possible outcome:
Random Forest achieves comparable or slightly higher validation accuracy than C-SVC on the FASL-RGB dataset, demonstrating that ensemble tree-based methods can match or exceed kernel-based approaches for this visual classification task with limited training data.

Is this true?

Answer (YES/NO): YES